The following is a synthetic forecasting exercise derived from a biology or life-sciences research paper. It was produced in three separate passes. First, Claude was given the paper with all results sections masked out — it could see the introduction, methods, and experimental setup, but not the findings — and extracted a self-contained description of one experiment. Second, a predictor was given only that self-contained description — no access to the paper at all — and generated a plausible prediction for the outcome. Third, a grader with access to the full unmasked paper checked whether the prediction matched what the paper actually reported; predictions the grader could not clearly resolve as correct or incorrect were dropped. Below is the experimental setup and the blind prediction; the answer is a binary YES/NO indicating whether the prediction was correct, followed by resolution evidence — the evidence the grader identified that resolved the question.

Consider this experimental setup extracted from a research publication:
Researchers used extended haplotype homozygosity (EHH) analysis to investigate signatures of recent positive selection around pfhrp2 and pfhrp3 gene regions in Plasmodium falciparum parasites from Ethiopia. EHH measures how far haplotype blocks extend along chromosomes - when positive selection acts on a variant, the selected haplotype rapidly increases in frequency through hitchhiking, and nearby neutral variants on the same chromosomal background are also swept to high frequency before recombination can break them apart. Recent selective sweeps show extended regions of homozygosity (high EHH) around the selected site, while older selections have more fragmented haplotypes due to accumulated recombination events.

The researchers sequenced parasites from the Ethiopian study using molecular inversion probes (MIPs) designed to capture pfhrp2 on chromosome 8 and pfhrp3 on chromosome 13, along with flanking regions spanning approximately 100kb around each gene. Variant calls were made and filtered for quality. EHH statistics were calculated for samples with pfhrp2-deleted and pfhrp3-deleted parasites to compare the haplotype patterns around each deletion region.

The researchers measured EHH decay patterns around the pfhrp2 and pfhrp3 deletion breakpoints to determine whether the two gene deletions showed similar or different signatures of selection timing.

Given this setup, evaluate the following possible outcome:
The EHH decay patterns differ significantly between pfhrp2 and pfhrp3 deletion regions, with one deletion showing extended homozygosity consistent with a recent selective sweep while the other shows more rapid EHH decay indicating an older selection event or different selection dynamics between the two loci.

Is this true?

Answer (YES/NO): YES